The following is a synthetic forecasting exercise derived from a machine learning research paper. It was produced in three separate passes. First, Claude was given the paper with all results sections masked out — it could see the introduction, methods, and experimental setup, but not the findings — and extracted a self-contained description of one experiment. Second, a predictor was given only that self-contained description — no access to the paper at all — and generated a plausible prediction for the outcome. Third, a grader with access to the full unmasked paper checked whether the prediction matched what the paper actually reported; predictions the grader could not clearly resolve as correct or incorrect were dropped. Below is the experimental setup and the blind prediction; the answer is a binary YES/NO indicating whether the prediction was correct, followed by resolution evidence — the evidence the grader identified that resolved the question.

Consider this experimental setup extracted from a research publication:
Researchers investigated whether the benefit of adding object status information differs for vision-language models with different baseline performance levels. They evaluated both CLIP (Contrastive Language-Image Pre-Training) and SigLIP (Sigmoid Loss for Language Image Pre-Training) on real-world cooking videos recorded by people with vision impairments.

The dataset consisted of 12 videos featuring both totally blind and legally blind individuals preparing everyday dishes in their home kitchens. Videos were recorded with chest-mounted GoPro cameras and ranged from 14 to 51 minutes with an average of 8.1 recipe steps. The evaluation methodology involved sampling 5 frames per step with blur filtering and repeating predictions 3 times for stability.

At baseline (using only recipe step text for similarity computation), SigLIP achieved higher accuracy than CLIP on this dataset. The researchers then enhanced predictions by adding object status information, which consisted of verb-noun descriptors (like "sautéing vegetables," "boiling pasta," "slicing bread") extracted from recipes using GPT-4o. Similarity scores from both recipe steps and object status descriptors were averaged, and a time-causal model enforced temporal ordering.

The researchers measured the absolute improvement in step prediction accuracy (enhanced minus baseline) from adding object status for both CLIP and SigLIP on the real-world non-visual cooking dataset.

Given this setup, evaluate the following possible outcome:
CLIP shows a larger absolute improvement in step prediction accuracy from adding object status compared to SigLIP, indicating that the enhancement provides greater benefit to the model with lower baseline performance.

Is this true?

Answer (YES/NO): NO